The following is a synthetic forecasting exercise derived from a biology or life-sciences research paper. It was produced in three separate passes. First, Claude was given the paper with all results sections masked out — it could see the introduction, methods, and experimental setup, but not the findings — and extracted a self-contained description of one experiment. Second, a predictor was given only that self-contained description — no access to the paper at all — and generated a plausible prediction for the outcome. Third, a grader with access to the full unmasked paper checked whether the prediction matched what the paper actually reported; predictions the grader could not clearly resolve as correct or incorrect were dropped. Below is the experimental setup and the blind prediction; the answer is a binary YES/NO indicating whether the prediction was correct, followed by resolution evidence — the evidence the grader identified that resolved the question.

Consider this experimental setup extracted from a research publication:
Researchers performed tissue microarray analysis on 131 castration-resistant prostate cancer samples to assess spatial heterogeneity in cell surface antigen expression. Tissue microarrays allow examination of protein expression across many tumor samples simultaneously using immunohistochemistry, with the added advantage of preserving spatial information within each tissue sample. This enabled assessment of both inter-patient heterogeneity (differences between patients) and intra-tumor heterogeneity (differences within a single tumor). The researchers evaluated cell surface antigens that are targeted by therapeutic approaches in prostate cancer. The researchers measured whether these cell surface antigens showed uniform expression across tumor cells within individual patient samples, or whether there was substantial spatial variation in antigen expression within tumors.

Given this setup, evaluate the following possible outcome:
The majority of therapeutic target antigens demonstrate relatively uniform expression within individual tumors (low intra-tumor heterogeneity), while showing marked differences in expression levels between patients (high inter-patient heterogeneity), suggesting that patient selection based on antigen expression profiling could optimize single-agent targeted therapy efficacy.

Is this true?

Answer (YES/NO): NO